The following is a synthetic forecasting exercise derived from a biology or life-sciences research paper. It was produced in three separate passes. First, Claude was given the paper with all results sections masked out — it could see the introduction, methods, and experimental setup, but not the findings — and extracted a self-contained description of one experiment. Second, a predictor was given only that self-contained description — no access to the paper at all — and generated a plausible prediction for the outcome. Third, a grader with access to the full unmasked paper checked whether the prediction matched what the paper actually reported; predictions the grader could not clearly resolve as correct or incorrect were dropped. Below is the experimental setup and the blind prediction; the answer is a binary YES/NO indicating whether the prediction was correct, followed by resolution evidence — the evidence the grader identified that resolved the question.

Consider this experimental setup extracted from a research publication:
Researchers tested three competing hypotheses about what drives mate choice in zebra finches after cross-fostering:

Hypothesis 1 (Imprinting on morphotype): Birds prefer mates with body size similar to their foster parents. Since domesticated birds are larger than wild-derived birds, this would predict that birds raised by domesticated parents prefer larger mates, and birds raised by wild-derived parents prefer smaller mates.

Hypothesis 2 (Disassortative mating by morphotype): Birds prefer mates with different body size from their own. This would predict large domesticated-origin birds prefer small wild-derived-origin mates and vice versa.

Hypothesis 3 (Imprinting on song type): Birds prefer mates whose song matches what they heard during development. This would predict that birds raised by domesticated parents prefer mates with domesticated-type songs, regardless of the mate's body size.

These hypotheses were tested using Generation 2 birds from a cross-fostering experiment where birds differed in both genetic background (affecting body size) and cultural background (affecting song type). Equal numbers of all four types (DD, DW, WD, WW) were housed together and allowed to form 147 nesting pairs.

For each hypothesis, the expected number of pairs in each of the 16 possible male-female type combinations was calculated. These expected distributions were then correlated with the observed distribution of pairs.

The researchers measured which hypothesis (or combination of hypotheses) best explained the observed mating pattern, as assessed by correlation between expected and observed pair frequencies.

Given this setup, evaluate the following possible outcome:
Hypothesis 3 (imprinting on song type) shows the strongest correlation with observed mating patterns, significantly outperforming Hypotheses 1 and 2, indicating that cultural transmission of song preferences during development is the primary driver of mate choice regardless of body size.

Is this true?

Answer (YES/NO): YES